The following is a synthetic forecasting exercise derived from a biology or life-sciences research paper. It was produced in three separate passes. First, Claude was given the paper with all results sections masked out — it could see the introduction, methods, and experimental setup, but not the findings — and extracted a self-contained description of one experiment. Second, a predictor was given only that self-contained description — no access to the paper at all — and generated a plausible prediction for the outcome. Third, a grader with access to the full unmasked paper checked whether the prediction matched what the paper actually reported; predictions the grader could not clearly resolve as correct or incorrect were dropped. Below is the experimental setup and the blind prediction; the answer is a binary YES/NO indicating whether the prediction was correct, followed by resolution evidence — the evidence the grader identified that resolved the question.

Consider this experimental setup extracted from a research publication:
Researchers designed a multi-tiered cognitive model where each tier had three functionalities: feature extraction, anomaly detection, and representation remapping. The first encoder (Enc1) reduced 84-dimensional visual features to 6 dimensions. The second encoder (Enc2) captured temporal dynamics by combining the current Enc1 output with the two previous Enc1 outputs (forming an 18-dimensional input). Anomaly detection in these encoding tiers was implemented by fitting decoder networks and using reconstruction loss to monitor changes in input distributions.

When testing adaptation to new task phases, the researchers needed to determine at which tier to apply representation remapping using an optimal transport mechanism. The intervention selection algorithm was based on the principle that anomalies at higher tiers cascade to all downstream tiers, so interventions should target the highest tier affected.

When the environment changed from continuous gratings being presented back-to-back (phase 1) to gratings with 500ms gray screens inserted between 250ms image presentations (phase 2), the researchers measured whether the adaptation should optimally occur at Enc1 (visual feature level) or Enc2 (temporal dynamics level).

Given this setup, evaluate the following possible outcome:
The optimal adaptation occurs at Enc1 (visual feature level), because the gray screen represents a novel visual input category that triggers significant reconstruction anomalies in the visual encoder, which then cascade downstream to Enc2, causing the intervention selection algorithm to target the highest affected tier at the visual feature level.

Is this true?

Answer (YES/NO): NO